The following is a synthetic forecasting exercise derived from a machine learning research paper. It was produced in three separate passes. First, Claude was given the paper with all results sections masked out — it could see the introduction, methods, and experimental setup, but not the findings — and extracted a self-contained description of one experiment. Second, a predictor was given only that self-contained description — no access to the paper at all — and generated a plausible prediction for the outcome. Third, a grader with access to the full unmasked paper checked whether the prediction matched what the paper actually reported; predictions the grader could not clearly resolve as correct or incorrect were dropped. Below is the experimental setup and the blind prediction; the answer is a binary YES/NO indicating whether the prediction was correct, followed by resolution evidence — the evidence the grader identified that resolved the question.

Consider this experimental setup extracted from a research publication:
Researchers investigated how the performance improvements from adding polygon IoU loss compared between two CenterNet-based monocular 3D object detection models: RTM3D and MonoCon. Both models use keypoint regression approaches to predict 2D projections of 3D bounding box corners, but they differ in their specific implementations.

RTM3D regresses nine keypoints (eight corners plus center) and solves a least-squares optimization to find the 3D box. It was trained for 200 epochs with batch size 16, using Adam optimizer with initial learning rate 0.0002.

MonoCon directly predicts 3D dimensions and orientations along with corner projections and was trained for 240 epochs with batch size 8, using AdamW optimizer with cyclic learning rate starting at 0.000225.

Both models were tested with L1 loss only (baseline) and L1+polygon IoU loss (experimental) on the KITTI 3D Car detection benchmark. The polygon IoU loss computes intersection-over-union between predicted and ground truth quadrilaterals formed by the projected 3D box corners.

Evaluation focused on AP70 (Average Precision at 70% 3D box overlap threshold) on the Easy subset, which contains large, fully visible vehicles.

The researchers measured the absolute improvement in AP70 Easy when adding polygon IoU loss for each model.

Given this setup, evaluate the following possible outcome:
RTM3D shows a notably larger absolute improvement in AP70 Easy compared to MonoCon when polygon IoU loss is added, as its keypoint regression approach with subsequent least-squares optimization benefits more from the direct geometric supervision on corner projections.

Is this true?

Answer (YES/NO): NO